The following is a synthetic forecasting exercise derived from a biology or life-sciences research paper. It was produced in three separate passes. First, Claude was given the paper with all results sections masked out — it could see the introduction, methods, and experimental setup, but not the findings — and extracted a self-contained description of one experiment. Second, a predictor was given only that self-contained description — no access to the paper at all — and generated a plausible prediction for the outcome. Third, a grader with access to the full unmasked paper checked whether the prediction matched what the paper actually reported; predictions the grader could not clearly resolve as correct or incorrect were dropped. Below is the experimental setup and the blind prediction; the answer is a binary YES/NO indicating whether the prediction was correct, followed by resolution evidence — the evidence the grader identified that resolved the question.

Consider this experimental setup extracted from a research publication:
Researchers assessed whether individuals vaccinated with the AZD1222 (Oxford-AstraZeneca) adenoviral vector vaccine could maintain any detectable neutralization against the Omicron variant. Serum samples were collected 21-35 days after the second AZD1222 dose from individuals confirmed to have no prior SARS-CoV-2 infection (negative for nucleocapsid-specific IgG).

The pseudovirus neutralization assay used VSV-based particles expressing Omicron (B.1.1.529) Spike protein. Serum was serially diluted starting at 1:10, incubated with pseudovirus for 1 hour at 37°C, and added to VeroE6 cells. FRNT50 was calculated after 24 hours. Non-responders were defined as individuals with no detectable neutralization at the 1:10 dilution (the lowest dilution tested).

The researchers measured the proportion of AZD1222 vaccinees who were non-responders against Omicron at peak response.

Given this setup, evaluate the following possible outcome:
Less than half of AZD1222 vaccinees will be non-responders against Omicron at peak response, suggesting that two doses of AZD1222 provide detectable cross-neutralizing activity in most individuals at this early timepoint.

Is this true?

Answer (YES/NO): NO